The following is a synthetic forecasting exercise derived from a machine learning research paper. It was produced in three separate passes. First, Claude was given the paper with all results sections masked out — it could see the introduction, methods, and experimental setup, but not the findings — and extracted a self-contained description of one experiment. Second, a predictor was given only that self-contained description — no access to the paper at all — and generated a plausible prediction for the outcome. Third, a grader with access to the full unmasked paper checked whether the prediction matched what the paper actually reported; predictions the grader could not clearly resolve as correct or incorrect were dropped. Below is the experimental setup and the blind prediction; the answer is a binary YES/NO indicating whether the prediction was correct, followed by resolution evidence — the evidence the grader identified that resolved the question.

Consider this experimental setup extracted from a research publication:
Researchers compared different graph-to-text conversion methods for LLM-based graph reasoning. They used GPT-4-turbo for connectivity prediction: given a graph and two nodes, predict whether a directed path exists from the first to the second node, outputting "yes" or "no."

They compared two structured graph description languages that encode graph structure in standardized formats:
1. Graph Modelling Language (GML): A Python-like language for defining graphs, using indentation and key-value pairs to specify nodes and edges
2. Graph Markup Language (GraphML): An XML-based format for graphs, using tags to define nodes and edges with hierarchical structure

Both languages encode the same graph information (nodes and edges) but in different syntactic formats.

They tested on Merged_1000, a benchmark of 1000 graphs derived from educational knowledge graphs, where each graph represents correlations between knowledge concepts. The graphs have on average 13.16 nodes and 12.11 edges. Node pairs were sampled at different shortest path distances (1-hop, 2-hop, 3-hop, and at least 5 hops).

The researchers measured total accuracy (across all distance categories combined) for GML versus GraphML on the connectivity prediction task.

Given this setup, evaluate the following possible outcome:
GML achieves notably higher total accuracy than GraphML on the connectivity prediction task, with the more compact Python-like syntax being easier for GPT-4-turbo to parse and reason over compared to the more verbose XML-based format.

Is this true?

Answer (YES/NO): NO